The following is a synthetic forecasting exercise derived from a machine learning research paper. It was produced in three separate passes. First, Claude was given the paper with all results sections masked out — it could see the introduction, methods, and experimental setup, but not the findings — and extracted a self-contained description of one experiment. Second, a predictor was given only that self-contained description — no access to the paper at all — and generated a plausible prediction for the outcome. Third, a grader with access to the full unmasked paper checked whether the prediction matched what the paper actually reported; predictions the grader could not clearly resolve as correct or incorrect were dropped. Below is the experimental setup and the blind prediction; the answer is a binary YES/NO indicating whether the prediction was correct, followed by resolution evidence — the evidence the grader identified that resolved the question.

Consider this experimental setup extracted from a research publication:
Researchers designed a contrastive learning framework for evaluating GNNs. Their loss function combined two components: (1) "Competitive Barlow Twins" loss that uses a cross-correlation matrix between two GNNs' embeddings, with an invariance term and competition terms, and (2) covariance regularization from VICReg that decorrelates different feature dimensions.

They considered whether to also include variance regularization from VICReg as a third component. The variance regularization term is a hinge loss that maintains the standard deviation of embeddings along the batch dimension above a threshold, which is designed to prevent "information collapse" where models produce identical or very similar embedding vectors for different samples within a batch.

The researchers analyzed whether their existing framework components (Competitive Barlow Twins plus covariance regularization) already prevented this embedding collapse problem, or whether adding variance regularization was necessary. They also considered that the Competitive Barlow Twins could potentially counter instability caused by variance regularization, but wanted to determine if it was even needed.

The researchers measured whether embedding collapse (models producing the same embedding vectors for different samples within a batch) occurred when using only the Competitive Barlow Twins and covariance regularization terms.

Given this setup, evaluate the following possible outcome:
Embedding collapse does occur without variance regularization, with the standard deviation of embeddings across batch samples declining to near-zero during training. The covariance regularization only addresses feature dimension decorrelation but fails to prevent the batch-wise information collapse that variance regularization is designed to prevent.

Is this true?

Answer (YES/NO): NO